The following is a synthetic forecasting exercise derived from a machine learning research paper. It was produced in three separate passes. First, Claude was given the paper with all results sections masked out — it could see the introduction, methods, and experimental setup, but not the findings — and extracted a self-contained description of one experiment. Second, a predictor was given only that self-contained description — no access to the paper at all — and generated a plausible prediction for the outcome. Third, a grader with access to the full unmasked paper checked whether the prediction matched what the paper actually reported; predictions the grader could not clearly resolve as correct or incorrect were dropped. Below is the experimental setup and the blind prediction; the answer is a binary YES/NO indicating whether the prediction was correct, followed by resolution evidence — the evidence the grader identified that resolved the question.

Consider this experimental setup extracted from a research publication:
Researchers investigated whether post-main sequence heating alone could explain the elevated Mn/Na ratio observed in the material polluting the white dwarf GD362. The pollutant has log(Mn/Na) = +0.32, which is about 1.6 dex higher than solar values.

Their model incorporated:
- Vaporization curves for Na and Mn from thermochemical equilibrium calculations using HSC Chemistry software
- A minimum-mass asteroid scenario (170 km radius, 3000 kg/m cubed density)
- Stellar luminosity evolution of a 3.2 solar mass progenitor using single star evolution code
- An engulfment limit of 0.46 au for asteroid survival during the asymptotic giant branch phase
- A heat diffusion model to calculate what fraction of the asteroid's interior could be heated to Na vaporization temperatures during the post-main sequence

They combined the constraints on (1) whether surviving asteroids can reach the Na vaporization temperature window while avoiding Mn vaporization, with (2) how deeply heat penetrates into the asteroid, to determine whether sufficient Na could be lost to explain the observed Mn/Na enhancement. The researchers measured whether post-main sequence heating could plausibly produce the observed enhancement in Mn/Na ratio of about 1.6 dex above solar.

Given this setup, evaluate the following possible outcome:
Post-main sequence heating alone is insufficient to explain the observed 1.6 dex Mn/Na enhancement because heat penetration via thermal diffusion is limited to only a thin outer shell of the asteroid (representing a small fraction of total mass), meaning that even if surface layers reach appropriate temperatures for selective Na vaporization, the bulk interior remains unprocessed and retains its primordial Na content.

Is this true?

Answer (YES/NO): YES